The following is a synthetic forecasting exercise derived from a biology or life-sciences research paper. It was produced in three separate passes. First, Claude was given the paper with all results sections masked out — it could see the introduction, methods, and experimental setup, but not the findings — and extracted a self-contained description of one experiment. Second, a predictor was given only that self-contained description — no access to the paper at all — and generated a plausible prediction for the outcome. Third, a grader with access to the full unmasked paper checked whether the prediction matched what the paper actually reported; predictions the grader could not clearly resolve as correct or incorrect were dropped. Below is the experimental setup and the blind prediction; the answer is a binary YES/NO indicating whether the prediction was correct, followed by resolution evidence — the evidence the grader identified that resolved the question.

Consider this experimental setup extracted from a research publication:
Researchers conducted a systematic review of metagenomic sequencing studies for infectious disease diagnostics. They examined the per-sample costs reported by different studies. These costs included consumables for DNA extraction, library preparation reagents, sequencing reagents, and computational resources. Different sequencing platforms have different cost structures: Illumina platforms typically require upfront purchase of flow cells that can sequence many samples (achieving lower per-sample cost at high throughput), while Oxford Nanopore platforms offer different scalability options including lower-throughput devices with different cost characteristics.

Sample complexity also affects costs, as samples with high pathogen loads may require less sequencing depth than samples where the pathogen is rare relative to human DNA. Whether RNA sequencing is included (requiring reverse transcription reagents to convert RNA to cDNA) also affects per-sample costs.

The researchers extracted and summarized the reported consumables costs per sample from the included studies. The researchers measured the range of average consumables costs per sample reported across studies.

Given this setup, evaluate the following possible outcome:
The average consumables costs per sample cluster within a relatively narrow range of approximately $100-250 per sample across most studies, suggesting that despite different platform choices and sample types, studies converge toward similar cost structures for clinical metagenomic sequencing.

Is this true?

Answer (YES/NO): NO